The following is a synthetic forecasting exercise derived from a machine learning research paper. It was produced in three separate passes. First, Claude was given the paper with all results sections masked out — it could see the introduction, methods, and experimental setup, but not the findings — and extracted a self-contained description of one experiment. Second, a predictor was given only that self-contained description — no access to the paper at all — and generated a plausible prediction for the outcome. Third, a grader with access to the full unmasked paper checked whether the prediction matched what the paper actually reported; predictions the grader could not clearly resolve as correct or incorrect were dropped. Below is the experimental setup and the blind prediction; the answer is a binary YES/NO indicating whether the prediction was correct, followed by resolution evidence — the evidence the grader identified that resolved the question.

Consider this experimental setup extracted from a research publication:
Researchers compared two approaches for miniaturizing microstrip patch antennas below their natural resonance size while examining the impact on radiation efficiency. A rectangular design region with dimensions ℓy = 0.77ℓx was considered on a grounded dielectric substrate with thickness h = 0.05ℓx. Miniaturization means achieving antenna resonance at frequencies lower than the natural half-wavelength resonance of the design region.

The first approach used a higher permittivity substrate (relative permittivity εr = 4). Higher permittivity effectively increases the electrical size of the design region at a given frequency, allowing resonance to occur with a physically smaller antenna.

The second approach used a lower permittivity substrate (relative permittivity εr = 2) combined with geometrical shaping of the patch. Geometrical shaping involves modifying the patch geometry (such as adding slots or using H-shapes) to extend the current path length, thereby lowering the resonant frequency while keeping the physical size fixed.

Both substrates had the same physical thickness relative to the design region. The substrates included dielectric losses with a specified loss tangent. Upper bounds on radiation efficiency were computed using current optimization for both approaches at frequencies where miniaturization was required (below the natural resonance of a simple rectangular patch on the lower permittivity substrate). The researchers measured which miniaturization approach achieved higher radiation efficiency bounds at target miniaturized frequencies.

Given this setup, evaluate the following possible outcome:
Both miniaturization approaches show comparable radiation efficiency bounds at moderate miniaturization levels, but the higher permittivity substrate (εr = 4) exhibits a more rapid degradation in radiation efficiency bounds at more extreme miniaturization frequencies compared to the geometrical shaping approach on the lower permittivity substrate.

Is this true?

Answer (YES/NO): NO